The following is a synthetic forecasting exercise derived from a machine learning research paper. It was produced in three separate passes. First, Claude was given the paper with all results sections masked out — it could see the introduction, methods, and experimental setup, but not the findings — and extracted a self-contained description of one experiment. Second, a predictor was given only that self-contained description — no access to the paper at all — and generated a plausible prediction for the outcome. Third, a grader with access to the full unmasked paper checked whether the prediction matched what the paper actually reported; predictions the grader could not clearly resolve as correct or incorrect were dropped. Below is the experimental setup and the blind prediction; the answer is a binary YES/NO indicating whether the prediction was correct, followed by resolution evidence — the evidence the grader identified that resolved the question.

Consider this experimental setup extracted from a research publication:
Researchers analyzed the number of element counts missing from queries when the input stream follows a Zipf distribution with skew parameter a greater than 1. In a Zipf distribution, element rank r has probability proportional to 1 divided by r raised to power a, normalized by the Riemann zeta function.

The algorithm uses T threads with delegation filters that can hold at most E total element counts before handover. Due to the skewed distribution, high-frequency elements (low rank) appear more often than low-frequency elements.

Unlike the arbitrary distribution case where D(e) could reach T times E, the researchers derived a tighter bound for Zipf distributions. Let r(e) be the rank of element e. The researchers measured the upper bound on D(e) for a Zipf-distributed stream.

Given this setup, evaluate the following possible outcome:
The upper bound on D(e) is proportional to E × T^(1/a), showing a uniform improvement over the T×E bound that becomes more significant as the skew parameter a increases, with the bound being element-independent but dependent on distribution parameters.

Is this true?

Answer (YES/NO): NO